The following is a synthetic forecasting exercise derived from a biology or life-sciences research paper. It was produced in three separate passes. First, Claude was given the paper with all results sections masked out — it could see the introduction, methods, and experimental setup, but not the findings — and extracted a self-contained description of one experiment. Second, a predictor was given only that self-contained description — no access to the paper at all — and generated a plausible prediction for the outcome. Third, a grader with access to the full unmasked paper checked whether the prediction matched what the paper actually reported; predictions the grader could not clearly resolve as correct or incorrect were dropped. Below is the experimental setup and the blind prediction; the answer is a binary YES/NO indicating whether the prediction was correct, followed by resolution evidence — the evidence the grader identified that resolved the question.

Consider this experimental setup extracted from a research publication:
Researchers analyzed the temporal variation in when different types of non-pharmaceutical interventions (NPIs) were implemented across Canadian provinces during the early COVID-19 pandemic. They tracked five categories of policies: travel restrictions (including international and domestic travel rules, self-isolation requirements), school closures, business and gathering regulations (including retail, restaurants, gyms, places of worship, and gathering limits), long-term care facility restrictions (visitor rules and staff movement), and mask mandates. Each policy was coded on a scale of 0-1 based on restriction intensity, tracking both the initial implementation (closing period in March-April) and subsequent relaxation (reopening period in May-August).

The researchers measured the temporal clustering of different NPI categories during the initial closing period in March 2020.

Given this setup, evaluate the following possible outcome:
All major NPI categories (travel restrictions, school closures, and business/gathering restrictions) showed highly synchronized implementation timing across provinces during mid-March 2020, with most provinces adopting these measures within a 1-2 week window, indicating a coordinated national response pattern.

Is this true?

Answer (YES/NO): YES